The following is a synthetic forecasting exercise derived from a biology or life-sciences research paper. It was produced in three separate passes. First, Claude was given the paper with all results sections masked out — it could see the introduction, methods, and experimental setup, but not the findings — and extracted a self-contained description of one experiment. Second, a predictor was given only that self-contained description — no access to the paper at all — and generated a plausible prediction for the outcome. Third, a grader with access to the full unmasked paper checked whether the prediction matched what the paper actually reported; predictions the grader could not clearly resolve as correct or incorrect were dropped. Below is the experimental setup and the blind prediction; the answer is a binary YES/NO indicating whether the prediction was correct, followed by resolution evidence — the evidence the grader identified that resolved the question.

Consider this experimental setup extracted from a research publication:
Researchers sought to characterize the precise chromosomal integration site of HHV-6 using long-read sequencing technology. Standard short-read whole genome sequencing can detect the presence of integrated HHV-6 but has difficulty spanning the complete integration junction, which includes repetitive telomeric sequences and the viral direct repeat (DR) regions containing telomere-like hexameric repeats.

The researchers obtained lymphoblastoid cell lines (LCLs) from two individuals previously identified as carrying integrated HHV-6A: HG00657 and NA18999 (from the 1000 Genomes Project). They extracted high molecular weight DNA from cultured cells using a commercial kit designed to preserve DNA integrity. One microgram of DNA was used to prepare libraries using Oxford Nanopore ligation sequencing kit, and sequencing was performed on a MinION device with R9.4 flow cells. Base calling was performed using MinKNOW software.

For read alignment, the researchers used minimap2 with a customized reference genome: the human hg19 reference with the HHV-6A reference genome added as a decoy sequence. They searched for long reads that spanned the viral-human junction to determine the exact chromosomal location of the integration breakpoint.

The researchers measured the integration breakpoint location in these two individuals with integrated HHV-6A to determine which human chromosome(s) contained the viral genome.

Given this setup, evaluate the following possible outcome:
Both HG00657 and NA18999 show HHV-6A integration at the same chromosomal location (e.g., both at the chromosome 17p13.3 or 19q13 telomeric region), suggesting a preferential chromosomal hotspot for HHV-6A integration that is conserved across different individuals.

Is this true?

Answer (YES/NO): NO